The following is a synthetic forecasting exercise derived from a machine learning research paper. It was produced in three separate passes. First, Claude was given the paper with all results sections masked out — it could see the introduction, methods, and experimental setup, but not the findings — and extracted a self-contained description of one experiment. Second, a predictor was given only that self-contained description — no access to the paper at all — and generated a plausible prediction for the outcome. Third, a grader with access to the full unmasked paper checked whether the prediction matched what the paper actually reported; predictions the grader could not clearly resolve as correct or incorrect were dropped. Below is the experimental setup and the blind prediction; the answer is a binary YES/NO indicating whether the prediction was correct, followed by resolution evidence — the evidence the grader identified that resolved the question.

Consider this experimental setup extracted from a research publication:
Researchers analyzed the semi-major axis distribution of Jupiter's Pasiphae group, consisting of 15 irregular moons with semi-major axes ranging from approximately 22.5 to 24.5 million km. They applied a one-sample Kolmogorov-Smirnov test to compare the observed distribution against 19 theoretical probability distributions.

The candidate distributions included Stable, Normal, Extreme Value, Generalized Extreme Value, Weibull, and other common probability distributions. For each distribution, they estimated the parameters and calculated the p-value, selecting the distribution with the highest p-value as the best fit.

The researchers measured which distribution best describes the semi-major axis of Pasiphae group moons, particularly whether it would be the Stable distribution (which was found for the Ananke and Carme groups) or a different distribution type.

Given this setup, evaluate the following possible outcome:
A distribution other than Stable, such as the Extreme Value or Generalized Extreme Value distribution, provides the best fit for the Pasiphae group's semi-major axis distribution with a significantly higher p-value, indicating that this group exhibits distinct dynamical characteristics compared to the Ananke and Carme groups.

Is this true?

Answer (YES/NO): YES